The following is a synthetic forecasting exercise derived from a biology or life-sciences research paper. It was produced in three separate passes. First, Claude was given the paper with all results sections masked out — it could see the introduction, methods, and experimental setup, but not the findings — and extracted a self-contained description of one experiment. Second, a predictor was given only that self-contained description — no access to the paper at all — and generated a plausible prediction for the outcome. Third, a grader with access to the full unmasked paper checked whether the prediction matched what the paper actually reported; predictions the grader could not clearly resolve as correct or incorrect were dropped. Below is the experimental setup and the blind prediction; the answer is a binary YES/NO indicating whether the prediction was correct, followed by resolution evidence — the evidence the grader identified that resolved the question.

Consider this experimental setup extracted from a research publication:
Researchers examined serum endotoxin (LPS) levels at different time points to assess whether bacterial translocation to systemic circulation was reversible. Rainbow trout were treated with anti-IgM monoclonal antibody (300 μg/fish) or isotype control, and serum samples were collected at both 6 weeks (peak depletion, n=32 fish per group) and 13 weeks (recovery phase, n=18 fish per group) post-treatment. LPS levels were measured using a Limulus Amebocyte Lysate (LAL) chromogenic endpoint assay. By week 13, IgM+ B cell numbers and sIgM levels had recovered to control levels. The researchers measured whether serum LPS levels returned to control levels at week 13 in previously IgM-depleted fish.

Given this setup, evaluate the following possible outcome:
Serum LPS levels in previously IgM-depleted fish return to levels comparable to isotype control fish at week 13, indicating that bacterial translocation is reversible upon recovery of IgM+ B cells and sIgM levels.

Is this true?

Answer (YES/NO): YES